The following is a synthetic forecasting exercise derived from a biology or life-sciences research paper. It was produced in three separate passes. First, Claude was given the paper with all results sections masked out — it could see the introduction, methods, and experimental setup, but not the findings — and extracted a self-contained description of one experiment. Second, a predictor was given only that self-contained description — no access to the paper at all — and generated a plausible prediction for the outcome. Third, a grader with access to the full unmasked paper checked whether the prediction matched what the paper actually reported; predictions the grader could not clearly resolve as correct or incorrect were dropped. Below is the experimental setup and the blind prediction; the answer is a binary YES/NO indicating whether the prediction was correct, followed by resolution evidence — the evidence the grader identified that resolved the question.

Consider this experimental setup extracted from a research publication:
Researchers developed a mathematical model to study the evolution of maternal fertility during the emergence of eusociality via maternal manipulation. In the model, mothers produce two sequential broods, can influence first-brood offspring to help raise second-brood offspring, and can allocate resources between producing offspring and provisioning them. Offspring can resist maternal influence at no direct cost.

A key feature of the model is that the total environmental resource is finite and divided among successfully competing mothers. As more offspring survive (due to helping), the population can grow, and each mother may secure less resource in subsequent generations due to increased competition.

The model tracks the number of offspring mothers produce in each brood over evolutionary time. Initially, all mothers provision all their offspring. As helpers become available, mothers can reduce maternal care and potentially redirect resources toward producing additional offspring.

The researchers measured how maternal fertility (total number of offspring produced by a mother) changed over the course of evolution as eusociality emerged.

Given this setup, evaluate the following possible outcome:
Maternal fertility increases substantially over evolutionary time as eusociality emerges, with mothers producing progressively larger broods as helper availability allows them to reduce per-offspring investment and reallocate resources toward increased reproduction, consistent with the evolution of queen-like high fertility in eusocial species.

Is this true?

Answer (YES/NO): NO